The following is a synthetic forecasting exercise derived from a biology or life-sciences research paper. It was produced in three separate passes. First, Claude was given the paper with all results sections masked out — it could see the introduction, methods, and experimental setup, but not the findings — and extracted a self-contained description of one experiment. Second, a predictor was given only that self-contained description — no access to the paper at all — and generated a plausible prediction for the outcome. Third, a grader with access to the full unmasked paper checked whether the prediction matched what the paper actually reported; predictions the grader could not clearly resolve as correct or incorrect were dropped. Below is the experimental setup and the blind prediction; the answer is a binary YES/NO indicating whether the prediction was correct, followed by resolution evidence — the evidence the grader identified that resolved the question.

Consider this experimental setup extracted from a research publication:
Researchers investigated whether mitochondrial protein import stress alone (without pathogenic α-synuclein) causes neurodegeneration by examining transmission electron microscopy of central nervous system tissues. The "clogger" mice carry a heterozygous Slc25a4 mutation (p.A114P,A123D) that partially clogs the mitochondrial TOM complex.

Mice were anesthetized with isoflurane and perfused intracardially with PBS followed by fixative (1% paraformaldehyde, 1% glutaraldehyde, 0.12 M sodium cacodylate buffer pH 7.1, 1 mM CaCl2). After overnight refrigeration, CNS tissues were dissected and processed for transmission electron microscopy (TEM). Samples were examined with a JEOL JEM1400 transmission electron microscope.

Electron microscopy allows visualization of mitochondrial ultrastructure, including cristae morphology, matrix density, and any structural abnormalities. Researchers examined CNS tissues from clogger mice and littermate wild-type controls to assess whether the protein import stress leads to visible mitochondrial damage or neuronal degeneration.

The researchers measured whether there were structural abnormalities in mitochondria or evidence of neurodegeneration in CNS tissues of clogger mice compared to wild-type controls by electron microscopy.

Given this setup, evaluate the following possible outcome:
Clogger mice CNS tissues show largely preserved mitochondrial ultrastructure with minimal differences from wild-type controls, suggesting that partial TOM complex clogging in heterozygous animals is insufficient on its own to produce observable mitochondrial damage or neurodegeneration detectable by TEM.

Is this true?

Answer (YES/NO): YES